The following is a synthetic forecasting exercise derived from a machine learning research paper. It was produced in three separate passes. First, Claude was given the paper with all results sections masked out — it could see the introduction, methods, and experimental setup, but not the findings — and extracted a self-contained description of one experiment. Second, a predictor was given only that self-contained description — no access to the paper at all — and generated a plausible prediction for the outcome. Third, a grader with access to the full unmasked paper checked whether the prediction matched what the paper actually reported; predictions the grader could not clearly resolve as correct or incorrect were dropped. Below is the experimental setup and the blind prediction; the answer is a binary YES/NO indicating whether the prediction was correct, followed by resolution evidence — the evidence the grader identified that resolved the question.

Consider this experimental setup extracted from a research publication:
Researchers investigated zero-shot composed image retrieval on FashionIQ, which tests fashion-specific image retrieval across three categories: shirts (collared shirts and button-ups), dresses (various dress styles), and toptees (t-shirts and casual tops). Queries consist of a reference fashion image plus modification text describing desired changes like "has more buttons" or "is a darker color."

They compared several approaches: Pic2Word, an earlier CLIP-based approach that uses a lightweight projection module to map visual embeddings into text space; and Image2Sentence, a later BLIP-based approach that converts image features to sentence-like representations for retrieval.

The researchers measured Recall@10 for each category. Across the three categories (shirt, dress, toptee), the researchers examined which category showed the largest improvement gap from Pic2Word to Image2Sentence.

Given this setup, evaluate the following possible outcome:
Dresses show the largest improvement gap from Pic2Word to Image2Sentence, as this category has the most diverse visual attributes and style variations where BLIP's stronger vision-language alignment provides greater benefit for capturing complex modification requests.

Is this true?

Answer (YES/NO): NO